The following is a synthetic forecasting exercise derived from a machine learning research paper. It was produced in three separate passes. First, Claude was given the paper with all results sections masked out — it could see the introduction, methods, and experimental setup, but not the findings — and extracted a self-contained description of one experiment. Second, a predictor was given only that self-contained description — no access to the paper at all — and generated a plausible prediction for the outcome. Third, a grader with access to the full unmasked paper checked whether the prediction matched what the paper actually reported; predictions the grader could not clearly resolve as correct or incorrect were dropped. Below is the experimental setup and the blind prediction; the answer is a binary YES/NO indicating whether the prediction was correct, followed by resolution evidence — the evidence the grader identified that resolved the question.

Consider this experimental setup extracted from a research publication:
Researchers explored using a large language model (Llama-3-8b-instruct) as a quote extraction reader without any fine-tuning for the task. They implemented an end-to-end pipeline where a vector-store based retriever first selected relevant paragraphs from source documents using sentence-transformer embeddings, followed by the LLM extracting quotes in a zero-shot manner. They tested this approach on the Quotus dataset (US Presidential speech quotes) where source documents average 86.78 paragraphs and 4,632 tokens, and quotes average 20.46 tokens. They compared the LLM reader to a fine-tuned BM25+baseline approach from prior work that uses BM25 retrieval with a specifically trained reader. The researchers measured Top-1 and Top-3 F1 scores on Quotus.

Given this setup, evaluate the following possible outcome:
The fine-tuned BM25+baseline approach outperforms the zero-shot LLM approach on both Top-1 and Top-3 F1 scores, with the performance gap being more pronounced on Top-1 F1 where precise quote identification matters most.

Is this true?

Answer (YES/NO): NO